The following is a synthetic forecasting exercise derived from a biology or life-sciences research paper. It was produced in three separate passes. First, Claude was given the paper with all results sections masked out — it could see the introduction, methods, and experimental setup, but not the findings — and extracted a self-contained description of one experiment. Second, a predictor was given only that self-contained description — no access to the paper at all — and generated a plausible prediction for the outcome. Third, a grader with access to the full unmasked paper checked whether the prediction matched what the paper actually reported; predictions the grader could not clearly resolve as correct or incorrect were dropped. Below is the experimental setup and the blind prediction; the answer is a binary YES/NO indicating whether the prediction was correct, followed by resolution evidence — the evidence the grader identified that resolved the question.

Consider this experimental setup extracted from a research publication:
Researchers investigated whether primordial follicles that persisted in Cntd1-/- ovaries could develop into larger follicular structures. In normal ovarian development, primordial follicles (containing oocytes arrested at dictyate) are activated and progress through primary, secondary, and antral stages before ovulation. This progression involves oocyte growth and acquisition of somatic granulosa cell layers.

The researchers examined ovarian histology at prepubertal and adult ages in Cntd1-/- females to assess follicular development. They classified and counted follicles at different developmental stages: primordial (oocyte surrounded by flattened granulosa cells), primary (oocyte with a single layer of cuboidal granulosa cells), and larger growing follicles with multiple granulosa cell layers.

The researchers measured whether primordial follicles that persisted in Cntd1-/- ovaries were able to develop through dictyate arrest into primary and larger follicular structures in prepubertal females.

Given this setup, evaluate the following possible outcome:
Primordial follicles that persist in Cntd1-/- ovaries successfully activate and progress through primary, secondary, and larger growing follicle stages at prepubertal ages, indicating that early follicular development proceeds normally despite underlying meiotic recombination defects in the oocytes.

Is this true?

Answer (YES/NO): YES